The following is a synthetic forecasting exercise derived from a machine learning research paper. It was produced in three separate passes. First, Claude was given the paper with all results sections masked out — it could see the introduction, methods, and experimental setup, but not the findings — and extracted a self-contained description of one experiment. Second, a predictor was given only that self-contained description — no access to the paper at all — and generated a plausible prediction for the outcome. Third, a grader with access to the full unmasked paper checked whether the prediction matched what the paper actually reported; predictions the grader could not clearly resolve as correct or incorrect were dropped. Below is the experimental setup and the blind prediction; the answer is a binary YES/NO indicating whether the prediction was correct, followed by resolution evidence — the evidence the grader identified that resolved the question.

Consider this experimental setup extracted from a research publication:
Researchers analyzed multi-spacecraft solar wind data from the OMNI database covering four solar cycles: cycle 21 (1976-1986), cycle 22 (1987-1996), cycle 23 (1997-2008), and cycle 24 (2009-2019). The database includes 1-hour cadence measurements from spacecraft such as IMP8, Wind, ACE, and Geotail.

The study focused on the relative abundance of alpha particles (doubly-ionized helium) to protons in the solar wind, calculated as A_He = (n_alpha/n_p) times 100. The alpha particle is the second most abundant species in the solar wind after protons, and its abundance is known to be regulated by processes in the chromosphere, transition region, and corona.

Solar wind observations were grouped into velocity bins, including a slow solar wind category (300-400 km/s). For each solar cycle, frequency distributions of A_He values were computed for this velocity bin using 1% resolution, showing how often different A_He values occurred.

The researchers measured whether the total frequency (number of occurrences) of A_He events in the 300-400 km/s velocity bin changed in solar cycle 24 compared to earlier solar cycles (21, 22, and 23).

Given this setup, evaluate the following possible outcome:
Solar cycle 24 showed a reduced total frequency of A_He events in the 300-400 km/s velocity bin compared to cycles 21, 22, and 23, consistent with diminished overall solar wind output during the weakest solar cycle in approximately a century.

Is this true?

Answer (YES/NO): NO